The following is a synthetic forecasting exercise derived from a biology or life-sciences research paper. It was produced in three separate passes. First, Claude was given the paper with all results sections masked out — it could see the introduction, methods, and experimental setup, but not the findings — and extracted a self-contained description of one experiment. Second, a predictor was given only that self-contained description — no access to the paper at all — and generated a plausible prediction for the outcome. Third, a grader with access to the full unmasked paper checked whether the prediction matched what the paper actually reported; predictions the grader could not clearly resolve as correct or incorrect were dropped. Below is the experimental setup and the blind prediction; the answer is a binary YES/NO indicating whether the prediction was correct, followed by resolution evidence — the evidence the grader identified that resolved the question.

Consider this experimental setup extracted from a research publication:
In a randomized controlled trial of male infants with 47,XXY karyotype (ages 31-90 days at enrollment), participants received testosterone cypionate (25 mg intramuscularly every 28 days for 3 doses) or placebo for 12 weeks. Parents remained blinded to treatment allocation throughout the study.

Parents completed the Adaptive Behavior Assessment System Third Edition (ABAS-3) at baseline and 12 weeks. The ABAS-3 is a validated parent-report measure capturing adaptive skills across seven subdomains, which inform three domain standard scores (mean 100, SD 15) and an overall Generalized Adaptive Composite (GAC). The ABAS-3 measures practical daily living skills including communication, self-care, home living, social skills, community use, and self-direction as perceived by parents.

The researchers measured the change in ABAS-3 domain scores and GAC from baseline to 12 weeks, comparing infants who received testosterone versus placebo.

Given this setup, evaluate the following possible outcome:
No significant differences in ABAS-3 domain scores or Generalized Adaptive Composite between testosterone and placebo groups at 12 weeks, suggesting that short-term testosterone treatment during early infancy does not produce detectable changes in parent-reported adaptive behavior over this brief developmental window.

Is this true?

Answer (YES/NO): YES